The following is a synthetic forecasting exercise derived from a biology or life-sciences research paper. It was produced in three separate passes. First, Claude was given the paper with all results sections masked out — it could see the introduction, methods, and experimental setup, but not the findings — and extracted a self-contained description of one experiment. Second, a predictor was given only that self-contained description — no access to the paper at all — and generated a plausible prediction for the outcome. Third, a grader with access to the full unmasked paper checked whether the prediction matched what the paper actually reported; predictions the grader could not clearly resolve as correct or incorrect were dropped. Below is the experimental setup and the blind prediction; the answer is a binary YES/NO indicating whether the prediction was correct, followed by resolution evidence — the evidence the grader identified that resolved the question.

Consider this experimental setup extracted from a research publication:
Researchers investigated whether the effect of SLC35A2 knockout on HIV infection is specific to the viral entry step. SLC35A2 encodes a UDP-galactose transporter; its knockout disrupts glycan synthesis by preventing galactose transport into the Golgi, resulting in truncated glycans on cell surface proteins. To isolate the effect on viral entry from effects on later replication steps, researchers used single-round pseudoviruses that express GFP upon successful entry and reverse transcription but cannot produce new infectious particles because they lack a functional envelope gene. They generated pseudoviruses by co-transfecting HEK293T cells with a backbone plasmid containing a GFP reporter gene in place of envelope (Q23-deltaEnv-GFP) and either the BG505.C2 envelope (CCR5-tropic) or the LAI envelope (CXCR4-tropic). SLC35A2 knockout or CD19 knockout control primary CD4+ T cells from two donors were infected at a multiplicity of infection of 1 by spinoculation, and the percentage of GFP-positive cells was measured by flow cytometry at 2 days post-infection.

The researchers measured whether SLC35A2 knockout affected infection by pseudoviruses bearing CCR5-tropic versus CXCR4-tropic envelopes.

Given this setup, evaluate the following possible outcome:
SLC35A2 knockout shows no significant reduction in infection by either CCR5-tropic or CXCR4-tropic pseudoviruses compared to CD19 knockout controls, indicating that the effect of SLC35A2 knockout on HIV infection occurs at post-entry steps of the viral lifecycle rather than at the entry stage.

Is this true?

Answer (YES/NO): NO